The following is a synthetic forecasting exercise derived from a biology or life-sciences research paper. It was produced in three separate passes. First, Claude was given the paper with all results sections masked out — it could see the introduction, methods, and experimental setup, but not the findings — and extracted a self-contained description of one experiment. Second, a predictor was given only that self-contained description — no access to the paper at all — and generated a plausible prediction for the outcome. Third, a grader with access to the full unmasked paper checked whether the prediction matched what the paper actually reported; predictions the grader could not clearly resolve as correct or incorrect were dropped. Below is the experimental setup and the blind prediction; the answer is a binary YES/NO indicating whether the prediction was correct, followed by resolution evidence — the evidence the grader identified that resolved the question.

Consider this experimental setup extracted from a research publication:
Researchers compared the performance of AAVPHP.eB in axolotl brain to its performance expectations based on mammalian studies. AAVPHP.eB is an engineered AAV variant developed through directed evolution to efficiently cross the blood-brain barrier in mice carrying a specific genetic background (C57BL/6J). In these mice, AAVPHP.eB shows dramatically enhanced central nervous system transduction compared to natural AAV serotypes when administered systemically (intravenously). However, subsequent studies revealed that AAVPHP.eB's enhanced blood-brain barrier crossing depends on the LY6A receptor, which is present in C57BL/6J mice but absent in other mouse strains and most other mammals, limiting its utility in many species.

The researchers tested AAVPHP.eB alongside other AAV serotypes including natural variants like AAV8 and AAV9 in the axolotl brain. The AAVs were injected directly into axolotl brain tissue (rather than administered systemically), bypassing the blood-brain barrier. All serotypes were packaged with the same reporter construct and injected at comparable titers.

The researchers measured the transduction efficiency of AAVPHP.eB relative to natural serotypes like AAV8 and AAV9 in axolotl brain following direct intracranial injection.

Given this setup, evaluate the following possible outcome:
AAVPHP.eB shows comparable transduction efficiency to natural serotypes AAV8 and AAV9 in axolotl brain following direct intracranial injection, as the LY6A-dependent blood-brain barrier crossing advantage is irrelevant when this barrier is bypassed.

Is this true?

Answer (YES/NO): NO